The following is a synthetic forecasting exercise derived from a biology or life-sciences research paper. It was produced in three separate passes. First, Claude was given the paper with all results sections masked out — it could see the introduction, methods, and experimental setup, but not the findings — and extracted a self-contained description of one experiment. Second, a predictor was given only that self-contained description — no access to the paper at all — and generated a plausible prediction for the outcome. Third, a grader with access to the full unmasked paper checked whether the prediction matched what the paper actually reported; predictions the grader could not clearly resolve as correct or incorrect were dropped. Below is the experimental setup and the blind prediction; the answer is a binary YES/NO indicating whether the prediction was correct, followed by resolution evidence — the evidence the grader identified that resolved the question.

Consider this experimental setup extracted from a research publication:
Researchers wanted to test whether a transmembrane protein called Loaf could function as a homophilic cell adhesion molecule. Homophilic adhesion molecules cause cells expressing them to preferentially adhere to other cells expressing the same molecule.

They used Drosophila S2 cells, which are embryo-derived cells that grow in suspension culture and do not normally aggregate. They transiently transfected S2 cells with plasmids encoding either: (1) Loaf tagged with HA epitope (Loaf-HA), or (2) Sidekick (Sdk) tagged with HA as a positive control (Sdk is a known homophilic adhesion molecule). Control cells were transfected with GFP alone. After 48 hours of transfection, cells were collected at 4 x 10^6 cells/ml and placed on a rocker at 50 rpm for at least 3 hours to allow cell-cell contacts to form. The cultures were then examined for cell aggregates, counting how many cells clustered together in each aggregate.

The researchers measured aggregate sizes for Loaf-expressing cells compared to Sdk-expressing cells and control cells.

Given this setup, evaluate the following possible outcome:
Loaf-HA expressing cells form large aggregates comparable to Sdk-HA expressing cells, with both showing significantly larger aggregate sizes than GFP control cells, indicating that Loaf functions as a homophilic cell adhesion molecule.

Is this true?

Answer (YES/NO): NO